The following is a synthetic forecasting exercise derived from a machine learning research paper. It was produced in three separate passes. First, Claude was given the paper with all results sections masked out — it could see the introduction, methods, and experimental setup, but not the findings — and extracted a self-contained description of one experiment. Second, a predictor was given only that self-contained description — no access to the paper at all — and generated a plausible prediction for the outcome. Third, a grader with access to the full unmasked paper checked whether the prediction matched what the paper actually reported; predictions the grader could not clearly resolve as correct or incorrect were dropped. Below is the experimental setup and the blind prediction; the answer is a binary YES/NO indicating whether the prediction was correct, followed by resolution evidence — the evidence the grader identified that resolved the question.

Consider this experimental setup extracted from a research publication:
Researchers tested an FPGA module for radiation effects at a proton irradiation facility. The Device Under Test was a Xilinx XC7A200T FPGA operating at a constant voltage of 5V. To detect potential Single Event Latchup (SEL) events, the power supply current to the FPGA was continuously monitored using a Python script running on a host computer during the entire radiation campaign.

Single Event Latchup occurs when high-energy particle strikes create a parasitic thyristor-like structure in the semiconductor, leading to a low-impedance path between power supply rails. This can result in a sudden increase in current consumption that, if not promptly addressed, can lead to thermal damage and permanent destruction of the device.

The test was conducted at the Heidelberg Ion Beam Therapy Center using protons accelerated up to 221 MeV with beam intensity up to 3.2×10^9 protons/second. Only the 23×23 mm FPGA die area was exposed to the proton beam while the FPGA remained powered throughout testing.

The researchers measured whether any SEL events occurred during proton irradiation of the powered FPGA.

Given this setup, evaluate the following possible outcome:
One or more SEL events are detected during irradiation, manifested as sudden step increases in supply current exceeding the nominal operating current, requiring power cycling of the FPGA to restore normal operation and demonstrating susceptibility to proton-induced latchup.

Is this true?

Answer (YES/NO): NO